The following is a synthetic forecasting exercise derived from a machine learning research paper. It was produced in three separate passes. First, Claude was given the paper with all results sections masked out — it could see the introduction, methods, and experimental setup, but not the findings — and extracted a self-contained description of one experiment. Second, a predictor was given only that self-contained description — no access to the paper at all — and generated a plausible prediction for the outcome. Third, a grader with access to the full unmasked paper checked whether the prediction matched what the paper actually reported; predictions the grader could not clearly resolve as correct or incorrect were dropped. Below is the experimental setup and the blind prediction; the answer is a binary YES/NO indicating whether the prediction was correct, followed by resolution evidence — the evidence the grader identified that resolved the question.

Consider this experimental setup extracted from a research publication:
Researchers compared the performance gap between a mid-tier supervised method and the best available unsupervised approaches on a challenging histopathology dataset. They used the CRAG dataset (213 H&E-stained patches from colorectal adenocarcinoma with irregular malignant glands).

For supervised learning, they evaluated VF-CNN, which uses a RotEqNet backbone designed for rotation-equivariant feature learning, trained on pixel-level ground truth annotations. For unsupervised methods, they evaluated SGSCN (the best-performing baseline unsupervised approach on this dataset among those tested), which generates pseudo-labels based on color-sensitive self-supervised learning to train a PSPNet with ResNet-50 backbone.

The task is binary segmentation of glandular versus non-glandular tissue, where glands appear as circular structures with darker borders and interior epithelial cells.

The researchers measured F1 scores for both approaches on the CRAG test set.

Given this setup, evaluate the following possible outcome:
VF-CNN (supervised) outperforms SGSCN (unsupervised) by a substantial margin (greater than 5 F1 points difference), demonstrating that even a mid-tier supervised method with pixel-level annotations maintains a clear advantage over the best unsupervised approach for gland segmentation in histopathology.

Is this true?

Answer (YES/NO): NO